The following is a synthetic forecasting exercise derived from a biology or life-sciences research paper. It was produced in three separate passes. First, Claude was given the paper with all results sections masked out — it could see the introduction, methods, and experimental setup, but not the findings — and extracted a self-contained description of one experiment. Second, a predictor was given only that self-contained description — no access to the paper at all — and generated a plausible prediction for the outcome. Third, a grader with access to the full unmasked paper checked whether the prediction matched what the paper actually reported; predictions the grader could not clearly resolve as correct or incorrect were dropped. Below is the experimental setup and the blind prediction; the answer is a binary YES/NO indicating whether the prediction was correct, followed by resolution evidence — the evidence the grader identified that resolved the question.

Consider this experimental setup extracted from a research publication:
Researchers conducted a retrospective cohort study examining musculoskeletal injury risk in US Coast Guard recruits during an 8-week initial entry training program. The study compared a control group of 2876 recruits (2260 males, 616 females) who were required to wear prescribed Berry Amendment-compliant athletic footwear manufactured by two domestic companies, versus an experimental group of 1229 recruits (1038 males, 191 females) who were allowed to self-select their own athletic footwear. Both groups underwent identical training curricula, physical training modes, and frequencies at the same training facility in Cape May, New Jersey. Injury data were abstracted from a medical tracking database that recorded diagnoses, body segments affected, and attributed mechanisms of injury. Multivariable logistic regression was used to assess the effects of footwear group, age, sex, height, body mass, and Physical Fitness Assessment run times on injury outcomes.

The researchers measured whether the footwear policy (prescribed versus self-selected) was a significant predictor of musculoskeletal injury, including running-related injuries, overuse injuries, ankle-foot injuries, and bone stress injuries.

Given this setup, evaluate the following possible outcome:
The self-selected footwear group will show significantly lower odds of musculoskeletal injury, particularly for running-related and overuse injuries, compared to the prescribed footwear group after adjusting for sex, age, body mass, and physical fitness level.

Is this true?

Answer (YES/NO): NO